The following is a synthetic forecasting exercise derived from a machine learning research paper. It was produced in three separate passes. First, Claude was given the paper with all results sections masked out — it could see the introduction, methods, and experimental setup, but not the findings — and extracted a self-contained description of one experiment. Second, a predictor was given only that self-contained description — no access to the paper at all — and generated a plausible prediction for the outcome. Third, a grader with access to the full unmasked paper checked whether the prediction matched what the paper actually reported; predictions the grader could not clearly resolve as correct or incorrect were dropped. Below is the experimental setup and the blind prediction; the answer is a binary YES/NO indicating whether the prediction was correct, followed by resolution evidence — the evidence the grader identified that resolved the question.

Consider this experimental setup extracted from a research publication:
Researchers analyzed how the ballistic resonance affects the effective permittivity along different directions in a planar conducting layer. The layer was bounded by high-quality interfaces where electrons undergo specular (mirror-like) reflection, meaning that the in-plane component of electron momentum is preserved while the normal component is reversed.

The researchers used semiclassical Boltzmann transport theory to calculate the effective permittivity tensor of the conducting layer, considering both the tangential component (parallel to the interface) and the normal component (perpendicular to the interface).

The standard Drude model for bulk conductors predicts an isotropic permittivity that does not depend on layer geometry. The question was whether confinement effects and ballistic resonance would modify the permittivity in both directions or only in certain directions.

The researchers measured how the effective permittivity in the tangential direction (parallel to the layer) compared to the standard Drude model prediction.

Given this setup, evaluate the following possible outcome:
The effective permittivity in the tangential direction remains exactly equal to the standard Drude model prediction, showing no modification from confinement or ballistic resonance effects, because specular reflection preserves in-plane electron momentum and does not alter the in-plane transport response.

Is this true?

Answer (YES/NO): YES